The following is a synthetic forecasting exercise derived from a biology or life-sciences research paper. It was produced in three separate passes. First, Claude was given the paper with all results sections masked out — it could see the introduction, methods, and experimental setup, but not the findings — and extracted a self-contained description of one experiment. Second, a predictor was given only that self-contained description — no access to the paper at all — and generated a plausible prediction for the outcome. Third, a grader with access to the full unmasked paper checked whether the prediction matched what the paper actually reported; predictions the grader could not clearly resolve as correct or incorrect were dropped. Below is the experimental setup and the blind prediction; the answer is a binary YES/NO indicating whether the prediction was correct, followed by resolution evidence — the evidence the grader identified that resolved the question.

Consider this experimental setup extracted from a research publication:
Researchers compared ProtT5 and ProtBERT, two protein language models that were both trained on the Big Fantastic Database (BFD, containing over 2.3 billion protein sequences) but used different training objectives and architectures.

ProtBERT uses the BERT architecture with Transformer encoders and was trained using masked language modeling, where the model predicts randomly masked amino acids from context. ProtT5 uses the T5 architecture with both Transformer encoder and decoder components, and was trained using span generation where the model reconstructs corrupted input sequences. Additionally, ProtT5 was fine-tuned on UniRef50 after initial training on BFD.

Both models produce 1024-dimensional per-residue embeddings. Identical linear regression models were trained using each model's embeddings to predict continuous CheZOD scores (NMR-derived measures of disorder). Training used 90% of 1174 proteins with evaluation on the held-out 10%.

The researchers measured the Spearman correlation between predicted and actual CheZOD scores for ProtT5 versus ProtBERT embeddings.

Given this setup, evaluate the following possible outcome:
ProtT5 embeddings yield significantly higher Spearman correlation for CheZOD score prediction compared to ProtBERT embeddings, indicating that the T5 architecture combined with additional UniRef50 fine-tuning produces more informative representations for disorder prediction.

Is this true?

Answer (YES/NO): NO